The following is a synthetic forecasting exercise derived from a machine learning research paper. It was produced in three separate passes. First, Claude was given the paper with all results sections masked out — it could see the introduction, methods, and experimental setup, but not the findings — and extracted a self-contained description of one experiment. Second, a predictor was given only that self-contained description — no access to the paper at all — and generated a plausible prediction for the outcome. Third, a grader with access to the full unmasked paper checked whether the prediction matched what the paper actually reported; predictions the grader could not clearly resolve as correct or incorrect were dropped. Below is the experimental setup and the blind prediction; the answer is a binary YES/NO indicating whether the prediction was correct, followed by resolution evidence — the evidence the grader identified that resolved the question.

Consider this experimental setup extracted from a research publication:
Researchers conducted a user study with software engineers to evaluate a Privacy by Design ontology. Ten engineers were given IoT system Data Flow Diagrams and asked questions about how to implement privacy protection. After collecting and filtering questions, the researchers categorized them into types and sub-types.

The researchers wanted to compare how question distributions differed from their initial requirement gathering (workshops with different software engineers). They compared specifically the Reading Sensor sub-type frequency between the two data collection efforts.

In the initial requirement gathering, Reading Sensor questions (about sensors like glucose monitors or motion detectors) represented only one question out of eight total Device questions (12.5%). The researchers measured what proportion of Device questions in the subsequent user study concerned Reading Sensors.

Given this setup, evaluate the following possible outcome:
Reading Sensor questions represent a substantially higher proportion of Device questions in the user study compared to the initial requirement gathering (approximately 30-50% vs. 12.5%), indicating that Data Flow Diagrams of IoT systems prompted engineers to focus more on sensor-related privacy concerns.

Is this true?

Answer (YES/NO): NO